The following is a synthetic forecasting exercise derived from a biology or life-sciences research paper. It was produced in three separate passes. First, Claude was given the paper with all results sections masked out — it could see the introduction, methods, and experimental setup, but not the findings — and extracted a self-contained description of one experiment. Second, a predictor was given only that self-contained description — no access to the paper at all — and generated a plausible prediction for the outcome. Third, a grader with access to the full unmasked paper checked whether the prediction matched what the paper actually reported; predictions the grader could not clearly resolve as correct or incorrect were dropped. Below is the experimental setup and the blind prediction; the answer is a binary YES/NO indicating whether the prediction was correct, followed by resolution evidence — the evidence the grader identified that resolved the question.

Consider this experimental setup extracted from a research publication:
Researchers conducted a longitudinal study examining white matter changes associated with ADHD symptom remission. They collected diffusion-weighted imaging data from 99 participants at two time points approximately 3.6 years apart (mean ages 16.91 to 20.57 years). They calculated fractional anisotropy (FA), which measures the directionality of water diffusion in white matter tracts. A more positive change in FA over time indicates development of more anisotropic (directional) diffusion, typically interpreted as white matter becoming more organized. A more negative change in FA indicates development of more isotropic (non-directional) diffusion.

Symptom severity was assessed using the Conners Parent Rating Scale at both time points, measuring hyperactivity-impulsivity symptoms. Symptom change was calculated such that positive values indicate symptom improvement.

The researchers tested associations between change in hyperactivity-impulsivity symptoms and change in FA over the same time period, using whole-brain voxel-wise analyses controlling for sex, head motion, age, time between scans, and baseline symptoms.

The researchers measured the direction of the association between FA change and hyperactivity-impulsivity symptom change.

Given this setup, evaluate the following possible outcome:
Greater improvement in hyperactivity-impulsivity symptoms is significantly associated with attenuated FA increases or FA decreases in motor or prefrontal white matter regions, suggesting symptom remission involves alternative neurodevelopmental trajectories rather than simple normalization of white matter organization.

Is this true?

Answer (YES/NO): YES